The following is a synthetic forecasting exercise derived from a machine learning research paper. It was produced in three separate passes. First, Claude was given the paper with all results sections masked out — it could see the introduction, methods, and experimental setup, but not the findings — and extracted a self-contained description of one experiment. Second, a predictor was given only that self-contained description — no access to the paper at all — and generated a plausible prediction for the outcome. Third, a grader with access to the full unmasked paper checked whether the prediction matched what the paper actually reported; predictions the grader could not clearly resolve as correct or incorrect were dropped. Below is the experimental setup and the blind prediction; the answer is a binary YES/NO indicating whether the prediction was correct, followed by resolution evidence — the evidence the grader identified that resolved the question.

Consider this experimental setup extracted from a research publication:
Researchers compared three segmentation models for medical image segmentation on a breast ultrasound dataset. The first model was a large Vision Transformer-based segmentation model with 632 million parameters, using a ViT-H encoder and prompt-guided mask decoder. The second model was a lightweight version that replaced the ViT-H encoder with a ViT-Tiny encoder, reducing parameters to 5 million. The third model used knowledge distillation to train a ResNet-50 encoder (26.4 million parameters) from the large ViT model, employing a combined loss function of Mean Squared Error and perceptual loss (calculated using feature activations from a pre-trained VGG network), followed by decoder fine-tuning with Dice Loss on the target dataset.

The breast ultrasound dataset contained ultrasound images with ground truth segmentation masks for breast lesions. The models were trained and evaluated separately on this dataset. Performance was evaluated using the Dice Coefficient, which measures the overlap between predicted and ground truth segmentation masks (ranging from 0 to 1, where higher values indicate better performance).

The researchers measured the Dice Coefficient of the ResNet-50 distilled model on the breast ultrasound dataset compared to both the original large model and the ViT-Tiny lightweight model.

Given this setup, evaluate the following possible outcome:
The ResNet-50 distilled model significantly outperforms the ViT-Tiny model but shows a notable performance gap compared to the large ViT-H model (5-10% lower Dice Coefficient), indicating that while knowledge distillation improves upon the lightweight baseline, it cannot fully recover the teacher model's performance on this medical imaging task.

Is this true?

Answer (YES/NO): NO